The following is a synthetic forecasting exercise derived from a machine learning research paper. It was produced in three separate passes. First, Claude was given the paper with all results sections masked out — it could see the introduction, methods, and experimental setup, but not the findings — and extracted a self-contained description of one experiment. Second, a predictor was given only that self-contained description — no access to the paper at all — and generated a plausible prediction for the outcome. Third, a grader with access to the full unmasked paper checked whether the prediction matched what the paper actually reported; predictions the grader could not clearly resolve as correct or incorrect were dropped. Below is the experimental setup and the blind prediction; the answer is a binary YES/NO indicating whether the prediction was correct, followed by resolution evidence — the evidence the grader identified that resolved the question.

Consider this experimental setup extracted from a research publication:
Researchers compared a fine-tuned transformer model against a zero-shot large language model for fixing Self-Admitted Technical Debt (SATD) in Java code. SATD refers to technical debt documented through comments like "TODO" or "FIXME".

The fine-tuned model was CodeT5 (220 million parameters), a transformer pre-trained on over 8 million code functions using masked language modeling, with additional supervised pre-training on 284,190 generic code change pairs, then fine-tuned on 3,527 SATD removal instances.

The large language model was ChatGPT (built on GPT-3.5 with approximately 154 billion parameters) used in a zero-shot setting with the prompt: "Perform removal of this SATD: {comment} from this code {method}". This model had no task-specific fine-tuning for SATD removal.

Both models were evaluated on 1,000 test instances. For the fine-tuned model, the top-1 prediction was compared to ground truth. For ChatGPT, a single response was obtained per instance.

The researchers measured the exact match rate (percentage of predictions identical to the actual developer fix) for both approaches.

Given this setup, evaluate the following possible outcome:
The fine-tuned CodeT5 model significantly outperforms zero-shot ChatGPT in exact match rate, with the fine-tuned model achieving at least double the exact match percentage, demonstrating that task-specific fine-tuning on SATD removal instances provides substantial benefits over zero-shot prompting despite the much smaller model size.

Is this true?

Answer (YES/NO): NO